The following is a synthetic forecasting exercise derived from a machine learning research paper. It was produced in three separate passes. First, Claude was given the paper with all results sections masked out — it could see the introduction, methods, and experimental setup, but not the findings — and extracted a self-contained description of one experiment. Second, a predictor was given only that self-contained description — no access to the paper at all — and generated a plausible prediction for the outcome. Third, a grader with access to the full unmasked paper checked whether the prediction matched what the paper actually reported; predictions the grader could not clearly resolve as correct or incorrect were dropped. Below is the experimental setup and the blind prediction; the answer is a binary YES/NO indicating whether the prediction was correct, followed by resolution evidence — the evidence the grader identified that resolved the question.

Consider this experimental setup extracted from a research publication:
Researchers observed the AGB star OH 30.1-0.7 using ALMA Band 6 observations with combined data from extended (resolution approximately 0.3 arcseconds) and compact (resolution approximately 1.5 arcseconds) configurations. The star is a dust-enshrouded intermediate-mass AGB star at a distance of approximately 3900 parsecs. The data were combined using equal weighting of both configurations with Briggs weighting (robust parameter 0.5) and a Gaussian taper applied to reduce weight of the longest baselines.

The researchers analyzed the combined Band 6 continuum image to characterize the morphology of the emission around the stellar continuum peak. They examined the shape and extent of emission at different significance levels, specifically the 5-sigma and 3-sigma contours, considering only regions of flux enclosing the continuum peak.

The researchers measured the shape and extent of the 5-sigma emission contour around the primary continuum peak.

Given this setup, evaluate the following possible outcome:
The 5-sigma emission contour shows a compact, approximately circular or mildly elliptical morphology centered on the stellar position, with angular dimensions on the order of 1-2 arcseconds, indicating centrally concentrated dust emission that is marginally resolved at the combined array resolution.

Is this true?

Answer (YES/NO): NO